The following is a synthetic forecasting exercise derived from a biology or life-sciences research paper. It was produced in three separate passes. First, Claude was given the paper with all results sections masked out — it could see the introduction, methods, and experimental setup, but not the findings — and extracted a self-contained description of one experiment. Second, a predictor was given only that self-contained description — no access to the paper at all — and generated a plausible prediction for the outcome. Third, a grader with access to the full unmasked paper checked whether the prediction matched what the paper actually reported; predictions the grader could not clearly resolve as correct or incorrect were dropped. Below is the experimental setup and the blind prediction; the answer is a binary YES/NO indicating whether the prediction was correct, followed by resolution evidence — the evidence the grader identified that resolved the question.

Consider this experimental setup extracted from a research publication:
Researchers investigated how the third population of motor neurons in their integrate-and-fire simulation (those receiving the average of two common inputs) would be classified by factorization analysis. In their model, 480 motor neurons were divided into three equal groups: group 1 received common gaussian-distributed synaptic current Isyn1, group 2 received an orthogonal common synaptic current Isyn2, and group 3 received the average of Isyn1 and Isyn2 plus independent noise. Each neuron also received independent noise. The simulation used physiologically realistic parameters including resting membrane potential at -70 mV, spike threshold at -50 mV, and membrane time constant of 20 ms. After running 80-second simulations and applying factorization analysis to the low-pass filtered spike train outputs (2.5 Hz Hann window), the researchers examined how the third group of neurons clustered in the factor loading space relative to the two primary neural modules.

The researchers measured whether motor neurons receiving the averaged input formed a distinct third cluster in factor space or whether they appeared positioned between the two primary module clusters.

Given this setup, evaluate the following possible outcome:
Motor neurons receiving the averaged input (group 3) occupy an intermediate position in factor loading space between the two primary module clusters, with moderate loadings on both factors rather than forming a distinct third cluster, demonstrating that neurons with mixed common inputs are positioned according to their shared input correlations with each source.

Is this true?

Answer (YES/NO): NO